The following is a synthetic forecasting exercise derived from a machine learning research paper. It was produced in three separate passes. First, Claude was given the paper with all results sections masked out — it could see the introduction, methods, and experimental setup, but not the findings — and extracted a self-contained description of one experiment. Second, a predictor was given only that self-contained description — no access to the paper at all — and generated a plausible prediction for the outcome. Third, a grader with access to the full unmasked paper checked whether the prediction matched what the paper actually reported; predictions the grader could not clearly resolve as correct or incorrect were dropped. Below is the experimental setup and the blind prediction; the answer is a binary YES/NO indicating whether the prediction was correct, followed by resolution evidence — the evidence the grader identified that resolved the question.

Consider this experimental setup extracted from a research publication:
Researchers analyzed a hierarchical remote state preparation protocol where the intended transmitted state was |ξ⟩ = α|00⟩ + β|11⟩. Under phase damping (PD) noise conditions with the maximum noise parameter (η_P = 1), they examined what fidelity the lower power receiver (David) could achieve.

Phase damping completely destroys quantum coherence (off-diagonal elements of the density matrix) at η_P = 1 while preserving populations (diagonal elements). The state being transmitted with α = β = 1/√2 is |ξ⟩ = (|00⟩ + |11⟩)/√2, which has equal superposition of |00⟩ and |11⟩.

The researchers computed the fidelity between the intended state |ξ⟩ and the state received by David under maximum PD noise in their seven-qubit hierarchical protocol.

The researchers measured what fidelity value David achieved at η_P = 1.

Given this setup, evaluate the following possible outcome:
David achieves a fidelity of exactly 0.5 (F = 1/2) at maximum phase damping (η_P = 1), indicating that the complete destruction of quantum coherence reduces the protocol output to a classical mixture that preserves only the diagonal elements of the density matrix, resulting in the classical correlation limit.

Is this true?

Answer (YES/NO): YES